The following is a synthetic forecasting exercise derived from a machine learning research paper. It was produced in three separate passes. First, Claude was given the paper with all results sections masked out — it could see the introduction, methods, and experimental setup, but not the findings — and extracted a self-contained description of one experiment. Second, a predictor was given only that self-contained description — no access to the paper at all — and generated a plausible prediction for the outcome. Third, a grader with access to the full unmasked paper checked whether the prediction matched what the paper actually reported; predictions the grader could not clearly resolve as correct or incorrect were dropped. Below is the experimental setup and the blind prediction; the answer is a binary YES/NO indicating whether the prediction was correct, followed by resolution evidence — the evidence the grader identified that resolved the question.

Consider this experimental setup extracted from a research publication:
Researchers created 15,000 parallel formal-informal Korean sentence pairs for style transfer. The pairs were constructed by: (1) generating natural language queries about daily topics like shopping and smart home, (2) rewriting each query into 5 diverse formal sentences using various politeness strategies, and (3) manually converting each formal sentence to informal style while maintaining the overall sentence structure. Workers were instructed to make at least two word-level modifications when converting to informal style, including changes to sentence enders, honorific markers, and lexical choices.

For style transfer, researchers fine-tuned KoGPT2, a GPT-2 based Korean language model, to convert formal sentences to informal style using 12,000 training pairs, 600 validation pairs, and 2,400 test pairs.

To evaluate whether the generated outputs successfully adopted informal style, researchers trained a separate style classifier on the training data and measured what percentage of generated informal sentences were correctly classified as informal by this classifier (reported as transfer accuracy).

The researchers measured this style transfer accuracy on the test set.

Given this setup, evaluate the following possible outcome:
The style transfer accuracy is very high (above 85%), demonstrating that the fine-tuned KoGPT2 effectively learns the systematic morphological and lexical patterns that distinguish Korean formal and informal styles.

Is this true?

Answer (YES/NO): YES